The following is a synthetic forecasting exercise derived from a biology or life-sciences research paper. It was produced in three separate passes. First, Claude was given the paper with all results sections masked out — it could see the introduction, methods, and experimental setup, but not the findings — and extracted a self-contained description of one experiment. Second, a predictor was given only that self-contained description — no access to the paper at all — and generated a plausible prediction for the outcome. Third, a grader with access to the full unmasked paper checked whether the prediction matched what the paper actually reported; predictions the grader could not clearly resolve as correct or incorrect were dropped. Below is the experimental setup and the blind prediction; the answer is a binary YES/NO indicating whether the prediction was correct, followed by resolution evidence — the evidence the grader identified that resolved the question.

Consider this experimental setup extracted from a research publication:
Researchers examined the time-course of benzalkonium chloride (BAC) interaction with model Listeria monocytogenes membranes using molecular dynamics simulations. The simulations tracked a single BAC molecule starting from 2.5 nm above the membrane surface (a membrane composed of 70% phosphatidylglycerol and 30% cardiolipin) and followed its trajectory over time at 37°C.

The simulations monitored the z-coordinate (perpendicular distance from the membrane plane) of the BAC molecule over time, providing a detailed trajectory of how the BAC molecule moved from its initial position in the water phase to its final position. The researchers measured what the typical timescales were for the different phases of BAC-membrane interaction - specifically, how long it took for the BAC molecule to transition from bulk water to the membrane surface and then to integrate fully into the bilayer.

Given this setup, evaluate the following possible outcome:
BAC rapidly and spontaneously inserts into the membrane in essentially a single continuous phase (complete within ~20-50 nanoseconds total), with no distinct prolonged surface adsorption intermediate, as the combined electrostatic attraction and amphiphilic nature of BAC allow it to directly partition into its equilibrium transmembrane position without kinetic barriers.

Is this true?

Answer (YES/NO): NO